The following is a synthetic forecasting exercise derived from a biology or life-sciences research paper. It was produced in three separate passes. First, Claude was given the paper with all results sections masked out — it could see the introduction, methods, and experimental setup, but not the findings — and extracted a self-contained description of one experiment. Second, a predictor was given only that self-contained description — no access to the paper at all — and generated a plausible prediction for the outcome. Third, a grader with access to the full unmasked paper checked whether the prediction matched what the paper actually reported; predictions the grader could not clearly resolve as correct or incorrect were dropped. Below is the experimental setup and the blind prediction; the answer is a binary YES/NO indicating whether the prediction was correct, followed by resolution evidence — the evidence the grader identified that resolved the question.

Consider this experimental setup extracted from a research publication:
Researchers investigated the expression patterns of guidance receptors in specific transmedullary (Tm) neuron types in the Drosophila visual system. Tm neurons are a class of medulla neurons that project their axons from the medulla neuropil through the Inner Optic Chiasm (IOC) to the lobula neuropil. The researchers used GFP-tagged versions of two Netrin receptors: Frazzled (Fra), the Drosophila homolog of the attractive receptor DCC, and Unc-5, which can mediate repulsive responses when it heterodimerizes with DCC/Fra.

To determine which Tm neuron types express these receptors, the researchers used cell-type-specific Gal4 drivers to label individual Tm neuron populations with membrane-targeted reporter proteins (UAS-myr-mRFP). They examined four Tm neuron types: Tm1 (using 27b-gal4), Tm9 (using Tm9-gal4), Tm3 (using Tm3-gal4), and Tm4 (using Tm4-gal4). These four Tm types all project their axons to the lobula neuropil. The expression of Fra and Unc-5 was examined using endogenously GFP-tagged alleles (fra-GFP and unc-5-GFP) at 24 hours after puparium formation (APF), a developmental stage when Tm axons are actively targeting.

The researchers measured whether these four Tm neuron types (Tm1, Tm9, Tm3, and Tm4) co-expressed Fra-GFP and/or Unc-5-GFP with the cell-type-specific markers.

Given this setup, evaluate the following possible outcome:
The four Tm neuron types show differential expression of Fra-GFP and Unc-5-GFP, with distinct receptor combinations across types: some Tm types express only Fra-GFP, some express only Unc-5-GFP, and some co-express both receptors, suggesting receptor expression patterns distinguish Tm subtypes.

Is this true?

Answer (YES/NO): NO